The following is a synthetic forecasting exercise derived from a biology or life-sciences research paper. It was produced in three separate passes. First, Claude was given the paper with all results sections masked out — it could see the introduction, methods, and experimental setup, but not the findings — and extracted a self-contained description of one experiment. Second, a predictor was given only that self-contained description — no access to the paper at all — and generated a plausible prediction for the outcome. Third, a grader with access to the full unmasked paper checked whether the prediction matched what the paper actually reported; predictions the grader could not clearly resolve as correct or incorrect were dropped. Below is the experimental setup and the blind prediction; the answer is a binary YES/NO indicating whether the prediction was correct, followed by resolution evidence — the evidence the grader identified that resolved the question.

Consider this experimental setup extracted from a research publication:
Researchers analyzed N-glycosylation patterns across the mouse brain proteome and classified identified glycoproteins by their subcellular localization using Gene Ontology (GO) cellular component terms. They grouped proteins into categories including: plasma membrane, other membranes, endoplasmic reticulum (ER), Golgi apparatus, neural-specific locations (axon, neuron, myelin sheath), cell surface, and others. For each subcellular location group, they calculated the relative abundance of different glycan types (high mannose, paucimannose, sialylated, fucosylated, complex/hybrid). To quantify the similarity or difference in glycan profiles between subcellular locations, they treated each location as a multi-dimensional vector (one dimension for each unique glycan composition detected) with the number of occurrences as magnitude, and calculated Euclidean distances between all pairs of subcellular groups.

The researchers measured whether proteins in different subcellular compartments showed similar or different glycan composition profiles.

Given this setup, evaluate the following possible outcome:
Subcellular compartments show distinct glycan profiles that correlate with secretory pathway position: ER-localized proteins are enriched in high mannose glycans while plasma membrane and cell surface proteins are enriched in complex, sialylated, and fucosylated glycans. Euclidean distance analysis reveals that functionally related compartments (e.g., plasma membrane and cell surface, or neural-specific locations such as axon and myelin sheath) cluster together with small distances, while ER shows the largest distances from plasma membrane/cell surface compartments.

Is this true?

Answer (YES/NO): NO